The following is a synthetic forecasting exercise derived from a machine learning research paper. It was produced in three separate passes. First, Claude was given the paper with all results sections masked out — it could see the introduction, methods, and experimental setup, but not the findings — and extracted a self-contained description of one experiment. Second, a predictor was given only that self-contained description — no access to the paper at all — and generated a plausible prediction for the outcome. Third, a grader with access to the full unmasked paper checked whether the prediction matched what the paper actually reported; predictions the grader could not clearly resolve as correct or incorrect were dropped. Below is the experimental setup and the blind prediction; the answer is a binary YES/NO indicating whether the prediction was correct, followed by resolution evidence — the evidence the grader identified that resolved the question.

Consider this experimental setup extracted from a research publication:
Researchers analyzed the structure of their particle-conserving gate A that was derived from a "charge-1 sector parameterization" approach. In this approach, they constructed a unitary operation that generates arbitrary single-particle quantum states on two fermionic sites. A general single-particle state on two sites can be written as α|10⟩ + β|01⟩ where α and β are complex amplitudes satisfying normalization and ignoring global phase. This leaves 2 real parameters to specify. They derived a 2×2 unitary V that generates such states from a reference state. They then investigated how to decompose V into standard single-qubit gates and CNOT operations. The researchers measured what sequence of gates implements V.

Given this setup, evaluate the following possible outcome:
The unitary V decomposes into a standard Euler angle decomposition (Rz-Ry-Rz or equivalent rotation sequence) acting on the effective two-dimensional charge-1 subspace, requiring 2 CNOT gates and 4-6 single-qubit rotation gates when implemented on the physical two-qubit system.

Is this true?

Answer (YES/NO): NO